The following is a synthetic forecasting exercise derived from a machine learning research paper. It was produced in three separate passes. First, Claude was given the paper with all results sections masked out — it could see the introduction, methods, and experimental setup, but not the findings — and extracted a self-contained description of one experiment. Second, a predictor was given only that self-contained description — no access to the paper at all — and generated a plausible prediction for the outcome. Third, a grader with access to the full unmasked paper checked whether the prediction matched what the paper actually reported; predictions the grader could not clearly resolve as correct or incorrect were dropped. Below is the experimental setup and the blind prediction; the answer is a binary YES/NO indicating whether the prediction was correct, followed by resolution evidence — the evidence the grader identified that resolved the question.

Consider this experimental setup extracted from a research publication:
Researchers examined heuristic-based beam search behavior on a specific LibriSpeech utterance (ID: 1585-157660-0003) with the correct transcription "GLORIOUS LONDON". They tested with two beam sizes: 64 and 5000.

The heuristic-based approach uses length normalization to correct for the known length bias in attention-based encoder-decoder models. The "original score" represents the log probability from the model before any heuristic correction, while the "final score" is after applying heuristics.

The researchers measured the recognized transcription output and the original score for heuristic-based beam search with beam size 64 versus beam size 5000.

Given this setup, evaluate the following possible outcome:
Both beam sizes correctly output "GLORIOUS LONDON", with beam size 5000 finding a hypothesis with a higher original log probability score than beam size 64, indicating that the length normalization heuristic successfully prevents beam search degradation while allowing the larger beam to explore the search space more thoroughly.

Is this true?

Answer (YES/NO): NO